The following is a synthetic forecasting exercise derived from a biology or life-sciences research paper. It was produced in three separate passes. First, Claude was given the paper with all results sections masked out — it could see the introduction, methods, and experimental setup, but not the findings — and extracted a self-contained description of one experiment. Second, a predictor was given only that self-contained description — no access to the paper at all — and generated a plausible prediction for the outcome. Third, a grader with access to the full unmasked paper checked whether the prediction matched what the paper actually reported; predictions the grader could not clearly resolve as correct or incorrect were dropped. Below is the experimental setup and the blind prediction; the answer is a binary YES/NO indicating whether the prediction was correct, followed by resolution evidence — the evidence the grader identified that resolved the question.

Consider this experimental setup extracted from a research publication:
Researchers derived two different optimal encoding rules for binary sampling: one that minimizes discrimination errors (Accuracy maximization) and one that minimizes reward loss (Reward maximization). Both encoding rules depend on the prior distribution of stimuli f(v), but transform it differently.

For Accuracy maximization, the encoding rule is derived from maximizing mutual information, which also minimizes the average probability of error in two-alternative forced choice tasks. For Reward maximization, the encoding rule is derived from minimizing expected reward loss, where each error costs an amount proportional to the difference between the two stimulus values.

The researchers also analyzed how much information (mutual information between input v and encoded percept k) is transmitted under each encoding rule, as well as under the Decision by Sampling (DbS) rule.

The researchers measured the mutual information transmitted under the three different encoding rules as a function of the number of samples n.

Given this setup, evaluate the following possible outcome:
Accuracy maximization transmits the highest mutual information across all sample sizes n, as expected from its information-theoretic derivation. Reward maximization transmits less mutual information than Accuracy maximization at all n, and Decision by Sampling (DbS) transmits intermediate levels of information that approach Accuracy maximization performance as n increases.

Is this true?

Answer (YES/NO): NO